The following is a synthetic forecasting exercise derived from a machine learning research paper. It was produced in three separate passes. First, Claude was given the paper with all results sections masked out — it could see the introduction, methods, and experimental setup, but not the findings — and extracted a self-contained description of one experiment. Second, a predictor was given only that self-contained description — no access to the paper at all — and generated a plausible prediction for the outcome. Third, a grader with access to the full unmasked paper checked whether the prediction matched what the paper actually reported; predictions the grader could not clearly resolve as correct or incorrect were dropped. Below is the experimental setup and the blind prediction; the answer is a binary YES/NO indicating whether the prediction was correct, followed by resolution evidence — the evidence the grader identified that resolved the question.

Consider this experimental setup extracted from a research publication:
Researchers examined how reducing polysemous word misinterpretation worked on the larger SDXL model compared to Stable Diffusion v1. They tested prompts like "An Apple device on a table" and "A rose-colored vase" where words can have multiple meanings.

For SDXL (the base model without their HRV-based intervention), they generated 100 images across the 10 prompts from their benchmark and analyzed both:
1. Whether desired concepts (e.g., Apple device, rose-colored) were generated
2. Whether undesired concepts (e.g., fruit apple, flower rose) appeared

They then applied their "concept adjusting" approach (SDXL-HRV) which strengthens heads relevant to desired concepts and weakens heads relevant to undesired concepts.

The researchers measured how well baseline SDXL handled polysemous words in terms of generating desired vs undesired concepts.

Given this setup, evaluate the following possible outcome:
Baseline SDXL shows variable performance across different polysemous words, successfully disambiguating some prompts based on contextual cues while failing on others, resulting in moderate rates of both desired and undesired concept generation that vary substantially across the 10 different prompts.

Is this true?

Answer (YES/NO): NO